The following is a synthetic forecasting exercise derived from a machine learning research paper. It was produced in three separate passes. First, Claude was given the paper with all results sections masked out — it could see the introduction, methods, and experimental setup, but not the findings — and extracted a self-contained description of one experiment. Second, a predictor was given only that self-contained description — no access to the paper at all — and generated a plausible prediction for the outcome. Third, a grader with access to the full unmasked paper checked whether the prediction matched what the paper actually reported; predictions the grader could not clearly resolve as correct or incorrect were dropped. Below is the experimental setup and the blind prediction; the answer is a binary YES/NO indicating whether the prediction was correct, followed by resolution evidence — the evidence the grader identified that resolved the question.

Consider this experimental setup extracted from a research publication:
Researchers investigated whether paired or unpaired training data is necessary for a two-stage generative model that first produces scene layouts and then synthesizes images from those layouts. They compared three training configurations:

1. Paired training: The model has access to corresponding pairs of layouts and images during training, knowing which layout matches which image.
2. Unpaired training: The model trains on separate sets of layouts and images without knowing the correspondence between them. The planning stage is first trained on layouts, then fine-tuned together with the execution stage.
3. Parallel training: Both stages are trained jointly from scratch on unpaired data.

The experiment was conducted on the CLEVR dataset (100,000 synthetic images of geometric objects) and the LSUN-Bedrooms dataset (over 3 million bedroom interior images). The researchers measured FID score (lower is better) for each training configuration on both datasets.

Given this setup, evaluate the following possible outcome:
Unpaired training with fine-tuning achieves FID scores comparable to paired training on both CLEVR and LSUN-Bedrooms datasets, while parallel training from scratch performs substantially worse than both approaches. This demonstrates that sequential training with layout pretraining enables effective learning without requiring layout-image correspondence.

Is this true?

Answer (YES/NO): NO